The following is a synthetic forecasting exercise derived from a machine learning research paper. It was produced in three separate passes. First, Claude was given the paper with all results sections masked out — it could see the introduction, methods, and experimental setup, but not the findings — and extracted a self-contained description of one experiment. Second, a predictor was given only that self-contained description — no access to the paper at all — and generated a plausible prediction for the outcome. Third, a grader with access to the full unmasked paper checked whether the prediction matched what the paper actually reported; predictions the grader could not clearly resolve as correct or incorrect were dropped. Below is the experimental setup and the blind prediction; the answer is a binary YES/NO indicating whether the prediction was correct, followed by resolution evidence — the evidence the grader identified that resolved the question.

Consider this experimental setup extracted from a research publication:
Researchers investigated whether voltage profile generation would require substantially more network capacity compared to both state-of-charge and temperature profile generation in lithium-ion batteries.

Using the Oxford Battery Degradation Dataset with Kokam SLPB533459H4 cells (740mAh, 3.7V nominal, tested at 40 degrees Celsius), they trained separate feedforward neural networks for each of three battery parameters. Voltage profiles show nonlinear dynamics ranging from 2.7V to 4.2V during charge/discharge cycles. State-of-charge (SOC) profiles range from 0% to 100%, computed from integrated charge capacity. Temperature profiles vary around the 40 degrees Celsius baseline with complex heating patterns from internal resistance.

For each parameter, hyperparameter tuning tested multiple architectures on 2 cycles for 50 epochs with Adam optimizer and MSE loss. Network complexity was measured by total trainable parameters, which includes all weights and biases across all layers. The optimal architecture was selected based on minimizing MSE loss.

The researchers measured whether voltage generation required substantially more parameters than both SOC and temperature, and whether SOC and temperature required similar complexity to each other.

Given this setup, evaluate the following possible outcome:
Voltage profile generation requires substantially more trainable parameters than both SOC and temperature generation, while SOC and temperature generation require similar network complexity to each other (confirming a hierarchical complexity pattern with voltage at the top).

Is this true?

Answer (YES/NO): YES